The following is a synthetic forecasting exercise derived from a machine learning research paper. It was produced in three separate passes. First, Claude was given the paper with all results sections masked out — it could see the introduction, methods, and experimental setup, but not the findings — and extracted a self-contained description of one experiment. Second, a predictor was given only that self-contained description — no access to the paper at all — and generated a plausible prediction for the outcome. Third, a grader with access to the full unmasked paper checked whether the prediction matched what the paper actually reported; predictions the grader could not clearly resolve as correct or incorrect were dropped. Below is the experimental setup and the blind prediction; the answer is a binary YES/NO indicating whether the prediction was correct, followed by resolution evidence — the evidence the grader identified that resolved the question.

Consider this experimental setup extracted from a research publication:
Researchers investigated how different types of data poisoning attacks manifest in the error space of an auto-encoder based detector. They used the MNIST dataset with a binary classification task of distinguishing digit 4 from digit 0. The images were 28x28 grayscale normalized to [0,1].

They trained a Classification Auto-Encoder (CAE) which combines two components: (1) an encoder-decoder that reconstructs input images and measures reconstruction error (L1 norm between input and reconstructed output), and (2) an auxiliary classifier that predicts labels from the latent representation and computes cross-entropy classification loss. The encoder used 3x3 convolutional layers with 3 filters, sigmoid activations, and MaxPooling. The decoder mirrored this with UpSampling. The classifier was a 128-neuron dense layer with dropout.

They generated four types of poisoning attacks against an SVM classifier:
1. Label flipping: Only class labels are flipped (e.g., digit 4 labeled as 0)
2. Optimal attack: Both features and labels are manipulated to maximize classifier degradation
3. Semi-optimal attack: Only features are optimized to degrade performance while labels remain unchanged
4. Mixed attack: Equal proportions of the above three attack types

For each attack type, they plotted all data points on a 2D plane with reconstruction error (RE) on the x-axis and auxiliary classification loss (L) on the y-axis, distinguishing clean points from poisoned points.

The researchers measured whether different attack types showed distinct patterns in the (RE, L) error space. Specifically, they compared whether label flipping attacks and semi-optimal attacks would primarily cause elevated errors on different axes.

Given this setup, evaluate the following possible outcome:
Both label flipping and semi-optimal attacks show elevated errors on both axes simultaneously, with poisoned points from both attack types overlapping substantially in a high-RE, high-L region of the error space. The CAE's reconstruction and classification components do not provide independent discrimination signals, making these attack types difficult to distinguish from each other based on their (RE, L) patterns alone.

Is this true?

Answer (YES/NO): NO